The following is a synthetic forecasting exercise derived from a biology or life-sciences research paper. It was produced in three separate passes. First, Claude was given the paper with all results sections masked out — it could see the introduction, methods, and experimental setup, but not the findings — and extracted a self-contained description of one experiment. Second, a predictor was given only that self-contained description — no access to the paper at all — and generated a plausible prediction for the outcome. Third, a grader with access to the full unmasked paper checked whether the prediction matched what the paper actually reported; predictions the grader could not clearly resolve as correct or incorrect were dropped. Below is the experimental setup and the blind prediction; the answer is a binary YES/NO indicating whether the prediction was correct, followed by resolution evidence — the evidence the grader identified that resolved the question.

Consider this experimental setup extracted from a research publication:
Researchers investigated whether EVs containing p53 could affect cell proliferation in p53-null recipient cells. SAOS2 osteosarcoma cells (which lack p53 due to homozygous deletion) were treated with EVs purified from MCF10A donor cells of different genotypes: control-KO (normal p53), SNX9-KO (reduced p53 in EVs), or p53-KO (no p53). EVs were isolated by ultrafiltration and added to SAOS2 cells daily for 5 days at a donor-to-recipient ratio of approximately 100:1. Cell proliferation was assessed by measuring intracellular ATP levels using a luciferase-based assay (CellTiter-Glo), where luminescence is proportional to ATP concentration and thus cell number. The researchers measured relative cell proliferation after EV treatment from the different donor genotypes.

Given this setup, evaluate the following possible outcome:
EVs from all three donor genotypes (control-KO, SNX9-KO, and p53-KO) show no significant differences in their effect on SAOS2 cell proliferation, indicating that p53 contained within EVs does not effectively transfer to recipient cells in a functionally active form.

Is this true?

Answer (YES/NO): NO